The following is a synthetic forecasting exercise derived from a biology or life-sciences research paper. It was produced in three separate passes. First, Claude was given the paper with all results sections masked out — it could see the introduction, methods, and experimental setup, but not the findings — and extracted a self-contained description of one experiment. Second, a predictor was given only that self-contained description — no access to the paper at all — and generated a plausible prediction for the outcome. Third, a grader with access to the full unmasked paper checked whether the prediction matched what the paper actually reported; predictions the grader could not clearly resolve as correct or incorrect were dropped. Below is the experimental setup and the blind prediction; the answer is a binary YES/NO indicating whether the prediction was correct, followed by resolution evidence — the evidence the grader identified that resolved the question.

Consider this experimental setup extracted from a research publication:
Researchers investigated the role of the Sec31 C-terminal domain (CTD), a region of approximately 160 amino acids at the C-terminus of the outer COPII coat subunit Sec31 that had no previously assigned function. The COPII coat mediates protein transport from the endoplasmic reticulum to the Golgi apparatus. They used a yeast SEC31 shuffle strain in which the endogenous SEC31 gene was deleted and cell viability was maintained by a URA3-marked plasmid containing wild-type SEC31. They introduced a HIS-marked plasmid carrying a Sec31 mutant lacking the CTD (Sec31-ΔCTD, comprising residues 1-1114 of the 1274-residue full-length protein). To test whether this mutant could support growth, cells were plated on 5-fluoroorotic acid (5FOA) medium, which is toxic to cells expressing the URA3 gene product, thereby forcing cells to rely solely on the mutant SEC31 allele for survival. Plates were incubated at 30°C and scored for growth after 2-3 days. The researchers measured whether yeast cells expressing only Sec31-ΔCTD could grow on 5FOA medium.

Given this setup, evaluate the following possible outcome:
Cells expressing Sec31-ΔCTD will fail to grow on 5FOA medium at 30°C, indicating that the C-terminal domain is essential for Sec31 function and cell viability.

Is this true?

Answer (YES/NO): YES